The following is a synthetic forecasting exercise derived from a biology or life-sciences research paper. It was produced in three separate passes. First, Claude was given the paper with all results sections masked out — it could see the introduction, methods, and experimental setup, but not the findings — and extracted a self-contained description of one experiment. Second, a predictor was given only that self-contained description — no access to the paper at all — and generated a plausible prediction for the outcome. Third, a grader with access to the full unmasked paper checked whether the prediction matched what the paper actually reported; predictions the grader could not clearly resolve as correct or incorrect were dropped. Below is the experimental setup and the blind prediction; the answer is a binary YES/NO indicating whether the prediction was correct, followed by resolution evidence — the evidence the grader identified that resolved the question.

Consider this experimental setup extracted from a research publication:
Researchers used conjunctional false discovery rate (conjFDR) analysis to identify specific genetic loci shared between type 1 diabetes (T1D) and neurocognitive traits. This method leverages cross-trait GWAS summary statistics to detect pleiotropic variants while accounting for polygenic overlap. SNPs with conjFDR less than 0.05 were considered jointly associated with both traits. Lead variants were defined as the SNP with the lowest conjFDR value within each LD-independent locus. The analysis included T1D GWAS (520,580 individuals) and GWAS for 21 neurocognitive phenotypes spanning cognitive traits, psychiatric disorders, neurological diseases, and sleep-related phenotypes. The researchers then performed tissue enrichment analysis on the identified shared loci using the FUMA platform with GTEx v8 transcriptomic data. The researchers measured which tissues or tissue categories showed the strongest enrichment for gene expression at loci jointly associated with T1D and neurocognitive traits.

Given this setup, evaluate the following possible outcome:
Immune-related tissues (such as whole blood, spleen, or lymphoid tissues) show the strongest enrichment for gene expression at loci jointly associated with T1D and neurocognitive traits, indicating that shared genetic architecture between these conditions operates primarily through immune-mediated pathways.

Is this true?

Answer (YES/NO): NO